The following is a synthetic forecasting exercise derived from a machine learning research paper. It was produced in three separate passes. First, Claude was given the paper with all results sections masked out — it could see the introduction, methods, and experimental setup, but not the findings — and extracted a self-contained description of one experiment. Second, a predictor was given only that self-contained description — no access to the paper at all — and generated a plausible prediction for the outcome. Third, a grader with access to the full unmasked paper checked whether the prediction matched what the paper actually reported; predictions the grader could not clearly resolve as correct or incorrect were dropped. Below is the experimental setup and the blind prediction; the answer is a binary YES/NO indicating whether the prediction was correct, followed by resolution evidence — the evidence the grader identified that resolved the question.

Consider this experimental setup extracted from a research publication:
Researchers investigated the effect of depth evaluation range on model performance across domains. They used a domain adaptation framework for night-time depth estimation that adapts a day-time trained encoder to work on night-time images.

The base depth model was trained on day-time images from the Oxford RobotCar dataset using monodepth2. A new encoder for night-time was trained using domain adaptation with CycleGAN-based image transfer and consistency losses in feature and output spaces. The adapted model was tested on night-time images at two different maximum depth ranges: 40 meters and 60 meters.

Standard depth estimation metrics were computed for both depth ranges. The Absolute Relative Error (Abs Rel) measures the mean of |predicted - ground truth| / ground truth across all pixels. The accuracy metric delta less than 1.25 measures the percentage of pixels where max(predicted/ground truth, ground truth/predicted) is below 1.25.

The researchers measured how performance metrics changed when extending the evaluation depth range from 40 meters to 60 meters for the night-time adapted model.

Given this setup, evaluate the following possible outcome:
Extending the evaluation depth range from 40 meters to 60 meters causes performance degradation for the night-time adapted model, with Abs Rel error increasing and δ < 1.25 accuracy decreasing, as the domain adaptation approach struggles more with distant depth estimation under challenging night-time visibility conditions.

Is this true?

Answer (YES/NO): YES